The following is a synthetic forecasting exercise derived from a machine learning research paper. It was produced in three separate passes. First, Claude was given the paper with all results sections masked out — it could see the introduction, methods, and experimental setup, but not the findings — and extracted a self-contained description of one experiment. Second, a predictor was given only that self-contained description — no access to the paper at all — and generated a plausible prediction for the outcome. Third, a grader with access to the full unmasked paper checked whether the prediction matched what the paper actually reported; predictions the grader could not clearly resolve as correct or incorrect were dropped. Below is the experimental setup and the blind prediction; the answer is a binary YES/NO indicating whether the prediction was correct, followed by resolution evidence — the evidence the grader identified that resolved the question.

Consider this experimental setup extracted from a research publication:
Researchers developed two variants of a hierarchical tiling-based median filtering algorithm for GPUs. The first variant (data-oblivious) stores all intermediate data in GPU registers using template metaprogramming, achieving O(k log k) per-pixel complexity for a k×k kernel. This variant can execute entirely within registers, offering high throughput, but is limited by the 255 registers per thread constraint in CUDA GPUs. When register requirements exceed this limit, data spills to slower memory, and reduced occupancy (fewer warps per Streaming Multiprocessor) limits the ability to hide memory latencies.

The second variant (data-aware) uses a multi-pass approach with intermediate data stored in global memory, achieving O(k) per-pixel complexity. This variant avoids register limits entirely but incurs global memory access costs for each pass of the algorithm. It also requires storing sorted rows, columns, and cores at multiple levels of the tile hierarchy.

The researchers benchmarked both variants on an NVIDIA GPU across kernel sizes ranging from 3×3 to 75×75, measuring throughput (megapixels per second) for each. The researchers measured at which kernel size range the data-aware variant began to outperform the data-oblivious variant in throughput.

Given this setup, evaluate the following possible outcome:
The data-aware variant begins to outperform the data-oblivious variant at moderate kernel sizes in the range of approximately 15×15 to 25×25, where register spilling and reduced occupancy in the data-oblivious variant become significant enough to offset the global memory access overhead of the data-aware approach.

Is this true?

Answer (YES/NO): NO